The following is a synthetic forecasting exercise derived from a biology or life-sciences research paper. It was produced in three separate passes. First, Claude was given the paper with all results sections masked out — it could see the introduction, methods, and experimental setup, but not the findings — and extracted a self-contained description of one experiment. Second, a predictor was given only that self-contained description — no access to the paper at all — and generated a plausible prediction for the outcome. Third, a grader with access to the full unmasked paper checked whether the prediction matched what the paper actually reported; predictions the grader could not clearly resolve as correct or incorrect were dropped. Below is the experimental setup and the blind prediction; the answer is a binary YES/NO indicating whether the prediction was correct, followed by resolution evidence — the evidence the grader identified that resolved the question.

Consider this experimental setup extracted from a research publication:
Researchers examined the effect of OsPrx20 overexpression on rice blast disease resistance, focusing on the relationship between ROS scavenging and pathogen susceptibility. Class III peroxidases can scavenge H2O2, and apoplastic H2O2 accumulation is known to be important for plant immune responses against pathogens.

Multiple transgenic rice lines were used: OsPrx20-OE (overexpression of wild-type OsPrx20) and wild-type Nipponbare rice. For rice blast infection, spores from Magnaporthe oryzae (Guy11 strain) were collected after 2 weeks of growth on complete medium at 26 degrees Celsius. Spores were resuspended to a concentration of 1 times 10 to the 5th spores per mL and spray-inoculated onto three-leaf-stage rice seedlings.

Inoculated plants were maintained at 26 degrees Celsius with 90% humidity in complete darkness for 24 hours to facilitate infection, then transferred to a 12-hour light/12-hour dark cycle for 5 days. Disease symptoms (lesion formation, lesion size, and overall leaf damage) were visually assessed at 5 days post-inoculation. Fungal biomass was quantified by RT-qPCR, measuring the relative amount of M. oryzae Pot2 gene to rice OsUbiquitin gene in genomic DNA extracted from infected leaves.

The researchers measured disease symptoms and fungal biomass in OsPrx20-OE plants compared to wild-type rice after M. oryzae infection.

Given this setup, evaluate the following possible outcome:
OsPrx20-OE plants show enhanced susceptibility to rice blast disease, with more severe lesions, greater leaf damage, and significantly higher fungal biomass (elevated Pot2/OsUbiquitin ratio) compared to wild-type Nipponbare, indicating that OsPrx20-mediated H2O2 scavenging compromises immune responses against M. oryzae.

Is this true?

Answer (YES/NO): YES